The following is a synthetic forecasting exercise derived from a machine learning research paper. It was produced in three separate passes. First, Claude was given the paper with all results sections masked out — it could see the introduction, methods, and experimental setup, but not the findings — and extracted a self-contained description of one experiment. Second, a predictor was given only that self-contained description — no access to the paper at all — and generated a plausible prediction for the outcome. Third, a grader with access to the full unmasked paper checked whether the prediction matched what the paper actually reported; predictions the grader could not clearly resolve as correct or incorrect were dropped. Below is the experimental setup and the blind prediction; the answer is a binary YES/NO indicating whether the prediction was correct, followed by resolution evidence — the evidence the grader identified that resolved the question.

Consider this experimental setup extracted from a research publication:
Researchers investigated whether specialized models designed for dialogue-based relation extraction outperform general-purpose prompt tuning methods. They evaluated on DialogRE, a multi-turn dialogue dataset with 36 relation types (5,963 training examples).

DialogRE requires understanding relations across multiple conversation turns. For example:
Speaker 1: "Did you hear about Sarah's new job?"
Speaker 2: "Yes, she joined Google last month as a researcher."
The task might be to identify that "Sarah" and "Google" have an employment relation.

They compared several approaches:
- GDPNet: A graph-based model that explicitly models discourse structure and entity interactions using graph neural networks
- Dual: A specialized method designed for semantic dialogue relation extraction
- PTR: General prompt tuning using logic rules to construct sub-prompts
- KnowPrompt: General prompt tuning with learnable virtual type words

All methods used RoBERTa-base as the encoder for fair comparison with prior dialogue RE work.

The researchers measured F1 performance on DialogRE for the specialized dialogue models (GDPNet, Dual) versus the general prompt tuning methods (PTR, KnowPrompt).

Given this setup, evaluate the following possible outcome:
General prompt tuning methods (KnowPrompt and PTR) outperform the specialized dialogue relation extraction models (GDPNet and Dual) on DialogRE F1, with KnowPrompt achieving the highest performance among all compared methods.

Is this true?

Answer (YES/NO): NO